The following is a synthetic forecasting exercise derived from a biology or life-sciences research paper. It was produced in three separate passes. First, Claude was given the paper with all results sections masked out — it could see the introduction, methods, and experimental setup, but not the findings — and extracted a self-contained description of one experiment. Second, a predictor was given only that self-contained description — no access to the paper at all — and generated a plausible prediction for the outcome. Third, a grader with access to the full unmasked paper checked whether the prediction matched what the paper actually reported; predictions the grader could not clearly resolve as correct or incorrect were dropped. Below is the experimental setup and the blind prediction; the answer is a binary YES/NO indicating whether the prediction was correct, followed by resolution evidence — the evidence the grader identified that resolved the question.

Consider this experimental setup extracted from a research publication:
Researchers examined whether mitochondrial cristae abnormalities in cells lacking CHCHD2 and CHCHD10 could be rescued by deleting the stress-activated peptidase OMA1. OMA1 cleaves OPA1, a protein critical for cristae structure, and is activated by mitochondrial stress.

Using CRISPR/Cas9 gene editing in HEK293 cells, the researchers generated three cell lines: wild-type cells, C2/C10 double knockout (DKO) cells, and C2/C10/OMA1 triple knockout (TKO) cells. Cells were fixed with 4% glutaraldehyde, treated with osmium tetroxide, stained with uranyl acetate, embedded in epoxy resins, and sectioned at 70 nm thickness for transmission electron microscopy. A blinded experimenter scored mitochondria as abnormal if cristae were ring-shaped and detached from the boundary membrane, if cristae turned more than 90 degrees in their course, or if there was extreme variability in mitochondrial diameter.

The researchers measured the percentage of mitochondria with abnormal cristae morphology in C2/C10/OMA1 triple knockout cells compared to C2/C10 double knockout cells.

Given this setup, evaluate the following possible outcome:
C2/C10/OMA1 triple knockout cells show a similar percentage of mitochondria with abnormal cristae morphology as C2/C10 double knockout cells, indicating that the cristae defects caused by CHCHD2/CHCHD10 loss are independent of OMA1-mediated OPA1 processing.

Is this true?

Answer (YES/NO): NO